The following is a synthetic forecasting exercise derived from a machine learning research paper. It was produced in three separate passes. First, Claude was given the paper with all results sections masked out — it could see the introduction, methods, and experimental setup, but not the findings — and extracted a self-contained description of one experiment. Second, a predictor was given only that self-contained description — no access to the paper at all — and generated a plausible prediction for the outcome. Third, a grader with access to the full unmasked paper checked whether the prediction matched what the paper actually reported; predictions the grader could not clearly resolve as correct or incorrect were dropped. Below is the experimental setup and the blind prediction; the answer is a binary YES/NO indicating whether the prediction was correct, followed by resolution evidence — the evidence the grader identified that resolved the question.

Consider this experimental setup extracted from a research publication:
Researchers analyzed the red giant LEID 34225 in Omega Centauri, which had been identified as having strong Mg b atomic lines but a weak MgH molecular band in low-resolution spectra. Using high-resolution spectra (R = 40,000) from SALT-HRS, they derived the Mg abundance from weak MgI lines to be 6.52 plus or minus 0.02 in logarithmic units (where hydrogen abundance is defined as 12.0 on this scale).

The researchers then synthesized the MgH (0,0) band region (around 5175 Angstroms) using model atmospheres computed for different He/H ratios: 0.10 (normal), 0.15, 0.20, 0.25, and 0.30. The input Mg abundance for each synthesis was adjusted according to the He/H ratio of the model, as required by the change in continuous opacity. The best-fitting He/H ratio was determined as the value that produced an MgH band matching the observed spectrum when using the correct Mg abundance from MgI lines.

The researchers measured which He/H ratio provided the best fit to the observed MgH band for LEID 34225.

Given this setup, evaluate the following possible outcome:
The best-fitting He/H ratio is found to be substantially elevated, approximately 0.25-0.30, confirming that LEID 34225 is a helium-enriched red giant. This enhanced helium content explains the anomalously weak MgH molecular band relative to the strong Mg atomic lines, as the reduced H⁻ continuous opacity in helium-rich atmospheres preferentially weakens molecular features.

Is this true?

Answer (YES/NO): NO